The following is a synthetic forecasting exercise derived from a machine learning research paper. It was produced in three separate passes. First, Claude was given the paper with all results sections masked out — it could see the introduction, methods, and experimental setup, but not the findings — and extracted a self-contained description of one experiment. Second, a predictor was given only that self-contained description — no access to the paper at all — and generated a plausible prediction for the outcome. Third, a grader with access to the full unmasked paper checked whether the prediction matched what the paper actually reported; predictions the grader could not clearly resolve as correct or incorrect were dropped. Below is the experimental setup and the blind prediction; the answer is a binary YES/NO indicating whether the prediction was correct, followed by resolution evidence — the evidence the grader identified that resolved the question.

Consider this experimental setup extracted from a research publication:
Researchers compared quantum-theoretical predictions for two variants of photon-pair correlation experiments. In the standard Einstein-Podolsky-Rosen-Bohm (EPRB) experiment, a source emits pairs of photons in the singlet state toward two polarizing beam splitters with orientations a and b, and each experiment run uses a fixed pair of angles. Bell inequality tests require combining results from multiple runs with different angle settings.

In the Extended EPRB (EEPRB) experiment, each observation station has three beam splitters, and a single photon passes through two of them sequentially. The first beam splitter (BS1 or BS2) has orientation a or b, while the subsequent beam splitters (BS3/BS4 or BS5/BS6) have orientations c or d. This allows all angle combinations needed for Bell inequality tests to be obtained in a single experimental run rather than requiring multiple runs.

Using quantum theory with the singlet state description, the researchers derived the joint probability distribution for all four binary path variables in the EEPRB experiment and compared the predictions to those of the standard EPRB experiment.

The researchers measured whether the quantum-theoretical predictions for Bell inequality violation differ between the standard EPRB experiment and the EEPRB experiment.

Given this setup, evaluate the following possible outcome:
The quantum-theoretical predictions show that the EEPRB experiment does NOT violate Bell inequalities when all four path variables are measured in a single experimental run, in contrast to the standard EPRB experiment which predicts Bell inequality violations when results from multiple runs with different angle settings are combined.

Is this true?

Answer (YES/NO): YES